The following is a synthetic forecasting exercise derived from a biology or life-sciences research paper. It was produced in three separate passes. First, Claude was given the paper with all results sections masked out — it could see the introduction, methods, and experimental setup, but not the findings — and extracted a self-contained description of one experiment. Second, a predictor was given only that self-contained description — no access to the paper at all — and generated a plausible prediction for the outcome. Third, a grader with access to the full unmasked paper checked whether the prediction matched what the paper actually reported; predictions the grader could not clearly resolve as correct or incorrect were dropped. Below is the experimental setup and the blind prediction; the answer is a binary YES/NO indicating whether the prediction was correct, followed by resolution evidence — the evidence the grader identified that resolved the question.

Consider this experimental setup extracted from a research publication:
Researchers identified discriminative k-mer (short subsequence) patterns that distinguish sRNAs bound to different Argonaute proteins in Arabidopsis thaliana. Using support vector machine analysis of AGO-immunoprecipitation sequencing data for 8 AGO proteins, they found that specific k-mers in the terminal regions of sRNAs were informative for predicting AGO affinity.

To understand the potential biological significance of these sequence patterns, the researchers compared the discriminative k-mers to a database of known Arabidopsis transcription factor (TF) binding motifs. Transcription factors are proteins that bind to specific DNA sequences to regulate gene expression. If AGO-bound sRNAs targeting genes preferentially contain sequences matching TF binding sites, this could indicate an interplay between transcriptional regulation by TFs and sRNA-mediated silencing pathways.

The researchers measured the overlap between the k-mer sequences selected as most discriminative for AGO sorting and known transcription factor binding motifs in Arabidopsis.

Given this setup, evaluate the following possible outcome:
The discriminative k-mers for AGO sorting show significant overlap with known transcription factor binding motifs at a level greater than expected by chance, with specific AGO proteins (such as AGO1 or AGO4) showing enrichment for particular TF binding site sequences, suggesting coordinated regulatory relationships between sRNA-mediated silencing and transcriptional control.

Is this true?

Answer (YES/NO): NO